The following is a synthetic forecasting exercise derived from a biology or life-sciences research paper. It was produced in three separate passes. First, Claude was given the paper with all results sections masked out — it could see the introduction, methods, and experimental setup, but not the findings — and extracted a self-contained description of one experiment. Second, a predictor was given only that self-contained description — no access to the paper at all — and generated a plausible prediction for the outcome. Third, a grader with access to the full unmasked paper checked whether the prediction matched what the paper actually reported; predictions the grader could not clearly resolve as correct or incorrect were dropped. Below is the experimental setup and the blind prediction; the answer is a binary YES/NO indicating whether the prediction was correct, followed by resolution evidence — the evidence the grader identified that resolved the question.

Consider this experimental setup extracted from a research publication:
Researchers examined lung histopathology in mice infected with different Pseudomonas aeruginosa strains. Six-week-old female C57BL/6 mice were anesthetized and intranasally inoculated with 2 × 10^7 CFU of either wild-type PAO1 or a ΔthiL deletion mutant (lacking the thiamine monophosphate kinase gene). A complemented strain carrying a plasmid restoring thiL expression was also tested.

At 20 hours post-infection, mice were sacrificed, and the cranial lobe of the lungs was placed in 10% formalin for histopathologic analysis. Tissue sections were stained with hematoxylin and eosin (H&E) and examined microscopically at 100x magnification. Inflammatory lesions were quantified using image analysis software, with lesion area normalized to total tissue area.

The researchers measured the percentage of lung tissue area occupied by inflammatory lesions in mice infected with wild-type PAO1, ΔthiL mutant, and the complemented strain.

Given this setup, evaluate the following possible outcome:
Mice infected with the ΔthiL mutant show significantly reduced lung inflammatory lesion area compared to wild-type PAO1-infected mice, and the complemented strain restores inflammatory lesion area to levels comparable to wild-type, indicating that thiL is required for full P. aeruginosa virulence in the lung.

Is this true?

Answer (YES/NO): NO